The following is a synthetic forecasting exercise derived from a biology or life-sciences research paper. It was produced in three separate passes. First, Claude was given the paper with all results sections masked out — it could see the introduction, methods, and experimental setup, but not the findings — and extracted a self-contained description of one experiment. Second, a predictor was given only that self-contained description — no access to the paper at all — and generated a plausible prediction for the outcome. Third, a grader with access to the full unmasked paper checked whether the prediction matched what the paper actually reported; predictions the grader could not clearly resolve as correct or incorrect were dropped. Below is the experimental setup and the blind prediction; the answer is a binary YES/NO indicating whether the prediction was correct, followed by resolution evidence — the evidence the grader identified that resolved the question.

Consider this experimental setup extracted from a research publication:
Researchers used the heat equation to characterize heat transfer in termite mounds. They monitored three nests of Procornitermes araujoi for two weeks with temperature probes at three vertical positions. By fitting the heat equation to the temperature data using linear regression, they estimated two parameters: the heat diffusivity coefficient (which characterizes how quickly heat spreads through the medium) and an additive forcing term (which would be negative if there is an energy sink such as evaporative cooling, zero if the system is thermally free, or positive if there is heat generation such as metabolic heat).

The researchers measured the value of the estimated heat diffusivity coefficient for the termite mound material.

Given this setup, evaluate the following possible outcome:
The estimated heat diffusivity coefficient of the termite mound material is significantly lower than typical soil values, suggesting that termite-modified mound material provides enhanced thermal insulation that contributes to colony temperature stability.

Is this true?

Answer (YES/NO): NO